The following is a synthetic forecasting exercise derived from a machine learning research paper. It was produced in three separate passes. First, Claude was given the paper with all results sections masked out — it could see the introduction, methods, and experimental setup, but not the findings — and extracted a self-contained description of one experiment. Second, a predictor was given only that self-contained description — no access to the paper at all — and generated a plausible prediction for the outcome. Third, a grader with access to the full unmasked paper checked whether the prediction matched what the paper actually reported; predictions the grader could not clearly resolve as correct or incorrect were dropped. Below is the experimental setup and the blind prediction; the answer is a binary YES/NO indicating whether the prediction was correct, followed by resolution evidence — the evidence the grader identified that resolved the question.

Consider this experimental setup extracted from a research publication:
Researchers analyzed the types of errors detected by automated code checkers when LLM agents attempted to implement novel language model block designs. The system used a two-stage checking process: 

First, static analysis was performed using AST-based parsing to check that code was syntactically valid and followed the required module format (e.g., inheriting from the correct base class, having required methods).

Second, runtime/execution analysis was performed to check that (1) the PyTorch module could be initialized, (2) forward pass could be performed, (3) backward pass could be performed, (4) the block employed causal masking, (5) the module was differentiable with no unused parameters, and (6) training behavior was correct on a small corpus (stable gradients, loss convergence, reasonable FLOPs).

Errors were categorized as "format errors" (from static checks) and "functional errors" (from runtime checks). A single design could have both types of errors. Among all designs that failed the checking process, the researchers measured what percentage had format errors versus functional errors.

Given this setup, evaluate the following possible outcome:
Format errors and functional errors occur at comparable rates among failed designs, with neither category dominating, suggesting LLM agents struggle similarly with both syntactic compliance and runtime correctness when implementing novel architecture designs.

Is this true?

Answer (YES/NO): NO